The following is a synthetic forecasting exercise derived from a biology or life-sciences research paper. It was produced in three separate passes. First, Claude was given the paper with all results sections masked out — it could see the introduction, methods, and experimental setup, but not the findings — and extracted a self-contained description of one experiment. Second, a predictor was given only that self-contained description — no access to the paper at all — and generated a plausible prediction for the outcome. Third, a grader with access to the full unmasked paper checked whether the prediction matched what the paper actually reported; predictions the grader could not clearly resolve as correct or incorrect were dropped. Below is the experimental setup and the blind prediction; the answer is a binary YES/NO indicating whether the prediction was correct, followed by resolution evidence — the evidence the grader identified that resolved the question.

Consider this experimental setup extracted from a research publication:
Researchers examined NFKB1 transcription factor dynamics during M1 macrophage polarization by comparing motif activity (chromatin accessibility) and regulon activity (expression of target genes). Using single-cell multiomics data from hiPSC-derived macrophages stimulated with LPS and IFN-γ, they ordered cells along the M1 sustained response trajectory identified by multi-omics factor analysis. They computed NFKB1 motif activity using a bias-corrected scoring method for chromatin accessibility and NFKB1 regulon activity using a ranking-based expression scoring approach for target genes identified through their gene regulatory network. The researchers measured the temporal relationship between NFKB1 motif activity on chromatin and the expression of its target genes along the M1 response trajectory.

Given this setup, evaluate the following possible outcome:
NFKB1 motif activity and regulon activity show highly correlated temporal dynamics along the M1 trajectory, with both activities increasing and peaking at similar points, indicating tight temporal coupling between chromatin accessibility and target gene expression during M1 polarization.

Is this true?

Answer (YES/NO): NO